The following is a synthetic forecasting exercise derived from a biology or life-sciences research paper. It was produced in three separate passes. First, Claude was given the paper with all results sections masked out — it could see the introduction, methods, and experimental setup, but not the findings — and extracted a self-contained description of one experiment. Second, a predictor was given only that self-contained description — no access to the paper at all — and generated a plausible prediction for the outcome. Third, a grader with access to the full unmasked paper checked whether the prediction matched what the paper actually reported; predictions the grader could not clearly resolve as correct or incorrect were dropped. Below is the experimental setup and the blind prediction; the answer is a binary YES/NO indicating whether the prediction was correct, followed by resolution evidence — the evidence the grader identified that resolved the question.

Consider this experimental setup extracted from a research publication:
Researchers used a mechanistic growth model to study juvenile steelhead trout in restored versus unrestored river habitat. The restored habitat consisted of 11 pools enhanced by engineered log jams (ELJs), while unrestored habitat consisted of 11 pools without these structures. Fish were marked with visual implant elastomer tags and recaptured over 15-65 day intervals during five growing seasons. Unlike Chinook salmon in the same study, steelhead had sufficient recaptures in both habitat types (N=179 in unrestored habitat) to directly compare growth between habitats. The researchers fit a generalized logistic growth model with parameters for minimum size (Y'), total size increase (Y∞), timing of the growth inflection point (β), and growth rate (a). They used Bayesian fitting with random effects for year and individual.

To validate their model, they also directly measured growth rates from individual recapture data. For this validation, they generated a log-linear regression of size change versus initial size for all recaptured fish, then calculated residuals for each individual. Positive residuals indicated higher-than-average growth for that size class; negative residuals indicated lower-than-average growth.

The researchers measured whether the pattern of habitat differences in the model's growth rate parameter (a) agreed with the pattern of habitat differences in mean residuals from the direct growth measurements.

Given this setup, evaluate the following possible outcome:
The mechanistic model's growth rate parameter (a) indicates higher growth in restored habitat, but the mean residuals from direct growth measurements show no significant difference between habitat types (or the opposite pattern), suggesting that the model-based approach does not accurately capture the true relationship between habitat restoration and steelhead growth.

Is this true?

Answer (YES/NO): NO